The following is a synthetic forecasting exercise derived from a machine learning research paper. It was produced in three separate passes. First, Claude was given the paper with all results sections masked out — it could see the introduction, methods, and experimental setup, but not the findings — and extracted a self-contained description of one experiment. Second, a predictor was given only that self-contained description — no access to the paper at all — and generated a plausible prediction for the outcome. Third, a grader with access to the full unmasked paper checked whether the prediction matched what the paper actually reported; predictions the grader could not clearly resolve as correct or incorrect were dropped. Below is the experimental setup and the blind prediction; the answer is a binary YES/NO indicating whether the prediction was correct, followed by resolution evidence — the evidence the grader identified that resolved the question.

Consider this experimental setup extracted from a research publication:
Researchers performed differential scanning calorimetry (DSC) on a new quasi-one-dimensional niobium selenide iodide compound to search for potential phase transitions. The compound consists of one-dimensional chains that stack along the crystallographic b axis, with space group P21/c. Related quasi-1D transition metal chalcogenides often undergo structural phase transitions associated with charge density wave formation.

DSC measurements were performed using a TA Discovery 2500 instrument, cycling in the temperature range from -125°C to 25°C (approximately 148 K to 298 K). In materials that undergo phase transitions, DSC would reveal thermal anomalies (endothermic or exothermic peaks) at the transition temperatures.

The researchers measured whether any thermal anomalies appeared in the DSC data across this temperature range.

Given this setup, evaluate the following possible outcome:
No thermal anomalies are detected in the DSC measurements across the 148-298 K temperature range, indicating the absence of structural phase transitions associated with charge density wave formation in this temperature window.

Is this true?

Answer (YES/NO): YES